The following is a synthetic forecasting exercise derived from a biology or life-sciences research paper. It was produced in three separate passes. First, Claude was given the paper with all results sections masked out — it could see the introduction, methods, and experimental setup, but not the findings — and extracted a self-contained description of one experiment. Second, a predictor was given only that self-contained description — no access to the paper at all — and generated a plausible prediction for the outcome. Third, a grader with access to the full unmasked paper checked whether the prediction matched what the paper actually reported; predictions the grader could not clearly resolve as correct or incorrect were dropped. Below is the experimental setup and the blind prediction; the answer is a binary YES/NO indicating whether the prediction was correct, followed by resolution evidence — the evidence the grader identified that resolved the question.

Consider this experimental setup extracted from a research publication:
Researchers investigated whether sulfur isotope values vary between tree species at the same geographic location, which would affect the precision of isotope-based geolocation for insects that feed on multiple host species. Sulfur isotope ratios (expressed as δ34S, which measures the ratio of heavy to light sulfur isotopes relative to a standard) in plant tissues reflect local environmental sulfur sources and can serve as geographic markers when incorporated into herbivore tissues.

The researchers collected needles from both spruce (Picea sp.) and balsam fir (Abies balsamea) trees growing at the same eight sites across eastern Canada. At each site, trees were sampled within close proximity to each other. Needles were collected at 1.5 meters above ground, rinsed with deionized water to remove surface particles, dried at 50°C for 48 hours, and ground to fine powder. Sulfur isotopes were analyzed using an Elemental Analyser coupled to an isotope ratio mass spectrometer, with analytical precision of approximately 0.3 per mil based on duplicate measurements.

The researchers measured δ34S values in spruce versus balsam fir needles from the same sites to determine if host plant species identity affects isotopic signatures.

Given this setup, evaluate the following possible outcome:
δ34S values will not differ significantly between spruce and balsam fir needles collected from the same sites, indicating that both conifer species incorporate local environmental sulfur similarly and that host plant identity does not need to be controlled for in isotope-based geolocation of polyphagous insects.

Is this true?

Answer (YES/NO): YES